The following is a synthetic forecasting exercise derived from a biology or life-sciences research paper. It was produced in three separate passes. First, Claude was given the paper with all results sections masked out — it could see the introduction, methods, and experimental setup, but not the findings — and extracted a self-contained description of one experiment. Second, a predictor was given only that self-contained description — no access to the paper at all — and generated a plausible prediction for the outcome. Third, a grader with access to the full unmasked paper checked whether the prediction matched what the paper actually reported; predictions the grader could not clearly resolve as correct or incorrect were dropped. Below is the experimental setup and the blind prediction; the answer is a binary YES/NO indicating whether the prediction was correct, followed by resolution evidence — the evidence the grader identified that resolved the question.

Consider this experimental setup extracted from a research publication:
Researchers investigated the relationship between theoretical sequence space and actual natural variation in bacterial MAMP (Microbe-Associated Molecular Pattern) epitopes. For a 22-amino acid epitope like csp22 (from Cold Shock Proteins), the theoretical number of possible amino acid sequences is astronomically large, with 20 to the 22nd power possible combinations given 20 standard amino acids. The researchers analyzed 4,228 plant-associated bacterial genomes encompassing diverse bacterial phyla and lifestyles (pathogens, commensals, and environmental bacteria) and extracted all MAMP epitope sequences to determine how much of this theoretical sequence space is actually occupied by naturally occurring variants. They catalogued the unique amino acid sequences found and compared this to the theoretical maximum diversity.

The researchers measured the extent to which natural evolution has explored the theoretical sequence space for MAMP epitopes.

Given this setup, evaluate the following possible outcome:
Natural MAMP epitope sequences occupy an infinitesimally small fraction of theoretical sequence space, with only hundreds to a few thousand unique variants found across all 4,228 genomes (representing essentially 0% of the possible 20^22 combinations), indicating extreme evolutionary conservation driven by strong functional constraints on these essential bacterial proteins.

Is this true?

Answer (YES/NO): YES